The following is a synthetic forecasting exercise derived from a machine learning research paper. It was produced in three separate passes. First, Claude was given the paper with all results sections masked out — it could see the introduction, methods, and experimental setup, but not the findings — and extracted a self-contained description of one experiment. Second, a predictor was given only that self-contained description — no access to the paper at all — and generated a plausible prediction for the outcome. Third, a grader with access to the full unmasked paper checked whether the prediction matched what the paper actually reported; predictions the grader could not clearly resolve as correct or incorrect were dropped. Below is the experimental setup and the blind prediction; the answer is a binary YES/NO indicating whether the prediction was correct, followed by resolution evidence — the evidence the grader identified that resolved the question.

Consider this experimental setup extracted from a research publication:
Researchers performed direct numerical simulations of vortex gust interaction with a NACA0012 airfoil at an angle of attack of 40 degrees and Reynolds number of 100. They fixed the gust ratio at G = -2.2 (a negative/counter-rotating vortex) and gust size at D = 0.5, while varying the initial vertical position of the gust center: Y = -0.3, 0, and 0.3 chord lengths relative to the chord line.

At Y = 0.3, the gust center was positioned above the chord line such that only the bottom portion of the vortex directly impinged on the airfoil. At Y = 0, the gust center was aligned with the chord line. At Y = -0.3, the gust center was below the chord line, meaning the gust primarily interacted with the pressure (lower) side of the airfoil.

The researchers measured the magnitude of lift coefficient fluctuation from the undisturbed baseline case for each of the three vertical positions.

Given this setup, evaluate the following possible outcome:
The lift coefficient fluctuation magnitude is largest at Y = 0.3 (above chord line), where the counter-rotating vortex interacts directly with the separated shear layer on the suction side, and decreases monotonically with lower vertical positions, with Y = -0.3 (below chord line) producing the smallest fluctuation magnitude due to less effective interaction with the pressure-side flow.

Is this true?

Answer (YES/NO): NO